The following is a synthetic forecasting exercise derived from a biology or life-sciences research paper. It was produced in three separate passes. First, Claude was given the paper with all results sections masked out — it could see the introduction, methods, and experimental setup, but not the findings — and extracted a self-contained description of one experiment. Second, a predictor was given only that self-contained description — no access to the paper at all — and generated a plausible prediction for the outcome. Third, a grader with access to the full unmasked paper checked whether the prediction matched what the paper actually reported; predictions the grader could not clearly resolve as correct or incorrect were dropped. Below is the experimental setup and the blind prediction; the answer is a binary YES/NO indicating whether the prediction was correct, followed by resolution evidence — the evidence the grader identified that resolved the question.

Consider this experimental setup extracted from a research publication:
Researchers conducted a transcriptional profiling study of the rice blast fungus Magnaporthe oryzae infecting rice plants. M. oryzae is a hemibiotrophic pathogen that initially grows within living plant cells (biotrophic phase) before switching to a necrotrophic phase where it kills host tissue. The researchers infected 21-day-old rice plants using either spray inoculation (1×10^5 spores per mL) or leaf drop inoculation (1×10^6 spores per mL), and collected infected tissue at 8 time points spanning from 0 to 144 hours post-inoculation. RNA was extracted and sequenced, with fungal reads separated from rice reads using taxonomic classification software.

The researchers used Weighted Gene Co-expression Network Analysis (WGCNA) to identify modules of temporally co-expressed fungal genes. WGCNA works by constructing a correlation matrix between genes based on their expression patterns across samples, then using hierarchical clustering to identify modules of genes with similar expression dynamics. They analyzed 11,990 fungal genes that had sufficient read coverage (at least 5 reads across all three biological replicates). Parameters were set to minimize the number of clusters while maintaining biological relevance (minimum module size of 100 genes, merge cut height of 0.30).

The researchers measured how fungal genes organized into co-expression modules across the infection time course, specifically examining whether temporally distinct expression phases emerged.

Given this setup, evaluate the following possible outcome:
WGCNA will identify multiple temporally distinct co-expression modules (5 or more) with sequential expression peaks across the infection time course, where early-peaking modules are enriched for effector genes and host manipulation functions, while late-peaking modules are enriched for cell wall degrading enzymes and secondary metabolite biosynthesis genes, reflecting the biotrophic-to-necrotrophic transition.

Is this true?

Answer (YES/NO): YES